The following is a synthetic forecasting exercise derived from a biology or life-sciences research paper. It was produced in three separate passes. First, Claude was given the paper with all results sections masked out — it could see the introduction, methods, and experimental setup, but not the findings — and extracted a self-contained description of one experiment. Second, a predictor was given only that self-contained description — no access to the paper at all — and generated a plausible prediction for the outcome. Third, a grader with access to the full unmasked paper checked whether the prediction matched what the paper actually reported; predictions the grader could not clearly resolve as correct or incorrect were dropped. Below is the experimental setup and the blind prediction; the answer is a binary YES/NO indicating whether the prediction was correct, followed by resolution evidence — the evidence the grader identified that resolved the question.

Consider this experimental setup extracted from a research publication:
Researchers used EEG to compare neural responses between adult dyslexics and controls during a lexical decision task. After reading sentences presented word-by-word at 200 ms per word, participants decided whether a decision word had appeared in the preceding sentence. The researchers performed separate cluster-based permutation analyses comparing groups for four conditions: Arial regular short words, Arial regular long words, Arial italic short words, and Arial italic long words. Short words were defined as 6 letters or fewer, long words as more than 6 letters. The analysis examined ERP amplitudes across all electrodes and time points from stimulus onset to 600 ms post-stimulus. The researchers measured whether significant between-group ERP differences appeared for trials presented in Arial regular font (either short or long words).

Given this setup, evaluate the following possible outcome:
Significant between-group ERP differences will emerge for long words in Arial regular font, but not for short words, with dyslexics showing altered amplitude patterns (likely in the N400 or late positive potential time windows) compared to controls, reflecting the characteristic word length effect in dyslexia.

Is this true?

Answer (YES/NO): NO